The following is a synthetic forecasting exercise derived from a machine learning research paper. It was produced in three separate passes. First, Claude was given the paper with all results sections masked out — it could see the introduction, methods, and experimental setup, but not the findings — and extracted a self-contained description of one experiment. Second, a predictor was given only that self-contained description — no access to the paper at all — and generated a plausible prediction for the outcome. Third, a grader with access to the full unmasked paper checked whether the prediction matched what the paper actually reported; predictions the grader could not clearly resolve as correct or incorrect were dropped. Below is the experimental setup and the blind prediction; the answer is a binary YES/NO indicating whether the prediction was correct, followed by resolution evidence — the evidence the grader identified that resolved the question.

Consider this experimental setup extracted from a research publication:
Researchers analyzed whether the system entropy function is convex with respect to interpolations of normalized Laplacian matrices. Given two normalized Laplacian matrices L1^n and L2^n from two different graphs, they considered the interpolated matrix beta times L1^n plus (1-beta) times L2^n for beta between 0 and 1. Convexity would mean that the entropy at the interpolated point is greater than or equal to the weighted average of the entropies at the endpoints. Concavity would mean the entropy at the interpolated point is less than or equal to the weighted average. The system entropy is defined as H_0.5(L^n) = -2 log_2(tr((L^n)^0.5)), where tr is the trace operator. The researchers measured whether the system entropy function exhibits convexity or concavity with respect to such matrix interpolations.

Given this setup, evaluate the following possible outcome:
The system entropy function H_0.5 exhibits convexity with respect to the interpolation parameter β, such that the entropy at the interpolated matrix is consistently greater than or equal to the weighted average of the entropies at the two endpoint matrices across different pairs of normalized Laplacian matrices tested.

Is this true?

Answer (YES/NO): YES